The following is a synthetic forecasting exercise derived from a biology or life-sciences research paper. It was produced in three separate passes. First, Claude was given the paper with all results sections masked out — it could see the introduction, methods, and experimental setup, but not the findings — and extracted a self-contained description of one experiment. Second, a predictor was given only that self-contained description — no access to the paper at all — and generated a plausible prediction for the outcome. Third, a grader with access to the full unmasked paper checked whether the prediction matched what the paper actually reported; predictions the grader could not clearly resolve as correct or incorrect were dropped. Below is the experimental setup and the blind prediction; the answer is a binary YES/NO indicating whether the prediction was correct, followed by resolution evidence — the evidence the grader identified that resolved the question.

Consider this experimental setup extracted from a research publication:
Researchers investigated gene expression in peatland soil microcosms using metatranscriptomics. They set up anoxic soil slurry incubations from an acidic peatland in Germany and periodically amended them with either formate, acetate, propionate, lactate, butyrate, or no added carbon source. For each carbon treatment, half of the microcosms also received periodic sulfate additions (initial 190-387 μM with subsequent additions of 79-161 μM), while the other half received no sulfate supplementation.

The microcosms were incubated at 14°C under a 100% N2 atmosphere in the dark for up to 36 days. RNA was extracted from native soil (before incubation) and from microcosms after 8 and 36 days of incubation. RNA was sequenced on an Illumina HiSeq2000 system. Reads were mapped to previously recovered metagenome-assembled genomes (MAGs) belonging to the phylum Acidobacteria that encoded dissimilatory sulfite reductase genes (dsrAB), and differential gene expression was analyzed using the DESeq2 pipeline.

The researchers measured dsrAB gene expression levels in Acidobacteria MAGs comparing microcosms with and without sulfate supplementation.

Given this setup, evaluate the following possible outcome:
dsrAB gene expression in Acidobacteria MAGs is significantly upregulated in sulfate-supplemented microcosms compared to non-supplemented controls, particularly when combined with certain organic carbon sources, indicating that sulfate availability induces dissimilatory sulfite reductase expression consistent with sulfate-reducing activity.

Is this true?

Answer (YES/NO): NO